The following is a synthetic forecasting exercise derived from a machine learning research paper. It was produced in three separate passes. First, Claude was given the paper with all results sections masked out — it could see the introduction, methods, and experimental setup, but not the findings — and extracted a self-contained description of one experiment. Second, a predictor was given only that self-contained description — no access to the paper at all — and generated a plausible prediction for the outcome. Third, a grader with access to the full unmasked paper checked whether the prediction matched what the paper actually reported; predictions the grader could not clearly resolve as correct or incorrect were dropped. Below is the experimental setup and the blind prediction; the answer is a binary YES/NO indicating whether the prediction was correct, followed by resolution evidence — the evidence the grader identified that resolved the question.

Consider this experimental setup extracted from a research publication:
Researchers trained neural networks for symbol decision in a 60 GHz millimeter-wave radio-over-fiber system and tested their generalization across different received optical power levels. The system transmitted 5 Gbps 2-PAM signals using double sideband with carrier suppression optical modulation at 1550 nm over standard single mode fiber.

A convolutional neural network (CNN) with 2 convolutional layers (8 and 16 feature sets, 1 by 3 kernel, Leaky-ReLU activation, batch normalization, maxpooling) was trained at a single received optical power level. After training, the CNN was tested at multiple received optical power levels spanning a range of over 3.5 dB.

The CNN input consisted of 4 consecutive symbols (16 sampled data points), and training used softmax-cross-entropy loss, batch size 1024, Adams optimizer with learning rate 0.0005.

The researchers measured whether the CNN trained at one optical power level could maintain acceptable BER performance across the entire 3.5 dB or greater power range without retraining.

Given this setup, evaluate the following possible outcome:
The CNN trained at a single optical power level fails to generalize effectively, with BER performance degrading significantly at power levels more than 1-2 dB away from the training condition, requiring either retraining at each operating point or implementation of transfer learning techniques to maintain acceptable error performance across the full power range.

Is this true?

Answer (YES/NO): NO